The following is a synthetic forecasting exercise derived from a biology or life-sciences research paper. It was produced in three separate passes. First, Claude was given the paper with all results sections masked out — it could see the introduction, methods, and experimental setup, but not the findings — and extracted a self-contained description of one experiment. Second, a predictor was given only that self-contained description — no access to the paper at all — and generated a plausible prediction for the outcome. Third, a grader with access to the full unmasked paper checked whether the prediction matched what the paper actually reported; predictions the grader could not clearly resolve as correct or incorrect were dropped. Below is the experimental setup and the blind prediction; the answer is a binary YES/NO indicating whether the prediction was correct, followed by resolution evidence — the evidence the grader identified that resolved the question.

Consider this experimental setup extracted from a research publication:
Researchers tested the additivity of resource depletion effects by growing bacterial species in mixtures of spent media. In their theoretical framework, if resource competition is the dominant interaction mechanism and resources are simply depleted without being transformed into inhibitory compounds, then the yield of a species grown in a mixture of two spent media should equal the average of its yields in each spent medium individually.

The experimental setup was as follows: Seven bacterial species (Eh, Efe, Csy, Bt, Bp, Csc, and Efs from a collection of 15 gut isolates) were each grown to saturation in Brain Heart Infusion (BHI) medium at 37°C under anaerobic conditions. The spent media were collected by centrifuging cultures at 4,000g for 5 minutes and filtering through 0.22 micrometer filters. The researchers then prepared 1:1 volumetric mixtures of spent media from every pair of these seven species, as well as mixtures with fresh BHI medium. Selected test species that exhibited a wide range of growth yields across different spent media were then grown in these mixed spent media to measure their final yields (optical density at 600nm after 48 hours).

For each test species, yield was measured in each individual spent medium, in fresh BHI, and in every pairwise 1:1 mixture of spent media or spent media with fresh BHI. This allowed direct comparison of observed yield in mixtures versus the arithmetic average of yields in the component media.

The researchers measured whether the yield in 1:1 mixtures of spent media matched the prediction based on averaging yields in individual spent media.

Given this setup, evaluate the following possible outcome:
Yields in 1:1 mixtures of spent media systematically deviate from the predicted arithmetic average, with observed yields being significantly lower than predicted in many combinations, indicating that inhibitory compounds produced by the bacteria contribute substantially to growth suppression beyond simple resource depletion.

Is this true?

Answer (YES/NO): NO